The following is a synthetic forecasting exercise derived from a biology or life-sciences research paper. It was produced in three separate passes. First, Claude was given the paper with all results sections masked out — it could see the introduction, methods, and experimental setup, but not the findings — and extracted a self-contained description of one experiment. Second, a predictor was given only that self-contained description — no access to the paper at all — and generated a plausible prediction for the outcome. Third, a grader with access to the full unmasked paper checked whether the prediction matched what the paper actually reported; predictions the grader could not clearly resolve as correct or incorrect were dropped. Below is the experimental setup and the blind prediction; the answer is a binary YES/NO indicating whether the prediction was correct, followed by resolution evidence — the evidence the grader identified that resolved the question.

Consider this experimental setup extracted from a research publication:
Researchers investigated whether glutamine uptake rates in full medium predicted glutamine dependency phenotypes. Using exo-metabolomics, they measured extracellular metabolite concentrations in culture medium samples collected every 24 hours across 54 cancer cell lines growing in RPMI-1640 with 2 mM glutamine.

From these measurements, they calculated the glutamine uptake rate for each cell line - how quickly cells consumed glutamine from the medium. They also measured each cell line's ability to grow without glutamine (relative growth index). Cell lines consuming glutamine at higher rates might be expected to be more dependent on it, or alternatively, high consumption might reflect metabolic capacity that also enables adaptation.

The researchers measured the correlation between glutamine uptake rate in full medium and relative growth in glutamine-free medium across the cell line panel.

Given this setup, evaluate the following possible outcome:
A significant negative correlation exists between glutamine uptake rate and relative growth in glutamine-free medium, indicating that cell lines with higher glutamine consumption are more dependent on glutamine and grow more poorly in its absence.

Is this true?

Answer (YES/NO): NO